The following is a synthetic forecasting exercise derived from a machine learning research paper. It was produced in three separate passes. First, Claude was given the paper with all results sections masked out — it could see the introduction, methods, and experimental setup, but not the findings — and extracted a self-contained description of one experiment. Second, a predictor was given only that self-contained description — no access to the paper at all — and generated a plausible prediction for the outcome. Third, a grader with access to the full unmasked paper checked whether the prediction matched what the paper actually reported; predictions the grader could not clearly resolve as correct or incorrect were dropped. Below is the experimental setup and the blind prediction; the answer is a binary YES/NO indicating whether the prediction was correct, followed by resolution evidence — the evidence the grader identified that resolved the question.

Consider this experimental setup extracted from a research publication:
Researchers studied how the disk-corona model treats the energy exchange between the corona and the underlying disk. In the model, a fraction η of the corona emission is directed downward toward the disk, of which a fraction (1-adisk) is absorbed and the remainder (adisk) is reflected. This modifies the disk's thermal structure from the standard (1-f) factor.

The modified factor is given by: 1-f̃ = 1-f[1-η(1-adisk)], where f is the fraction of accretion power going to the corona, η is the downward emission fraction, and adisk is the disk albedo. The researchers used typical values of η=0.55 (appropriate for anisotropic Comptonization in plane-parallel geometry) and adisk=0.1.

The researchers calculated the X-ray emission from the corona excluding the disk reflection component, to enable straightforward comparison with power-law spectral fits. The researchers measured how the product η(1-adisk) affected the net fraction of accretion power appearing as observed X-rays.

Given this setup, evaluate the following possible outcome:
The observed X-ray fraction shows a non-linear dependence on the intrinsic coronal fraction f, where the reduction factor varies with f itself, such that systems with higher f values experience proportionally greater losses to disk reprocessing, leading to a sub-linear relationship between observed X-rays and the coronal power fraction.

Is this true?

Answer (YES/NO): NO